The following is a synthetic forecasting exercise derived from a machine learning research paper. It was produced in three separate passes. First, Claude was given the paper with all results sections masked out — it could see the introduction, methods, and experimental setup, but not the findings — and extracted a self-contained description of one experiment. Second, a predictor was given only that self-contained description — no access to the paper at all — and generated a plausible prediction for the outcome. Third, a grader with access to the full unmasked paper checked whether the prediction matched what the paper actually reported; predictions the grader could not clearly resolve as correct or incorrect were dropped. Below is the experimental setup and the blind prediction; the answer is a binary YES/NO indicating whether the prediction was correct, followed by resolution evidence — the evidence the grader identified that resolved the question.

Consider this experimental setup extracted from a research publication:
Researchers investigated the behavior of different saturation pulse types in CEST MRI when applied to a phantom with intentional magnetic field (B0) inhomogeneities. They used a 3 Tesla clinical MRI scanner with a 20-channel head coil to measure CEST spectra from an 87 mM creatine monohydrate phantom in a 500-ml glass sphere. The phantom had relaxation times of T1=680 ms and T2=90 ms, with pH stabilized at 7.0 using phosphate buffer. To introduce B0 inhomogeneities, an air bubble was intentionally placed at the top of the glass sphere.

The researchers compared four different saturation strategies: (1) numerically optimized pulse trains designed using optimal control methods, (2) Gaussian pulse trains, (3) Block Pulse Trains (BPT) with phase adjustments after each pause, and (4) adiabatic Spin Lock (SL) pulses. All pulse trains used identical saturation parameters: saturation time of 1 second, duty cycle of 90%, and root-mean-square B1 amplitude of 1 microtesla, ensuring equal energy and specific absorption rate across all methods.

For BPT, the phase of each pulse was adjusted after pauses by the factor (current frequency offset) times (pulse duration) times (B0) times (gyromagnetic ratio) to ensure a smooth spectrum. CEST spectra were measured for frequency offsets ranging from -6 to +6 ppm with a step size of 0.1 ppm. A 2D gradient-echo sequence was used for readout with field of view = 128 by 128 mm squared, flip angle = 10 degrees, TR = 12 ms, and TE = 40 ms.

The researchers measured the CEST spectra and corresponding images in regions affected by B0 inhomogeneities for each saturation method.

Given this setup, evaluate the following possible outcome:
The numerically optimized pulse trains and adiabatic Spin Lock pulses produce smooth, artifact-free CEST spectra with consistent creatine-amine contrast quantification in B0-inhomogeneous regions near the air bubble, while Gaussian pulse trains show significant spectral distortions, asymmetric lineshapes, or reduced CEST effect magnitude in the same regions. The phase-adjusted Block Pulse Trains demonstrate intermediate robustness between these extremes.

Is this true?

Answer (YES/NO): NO